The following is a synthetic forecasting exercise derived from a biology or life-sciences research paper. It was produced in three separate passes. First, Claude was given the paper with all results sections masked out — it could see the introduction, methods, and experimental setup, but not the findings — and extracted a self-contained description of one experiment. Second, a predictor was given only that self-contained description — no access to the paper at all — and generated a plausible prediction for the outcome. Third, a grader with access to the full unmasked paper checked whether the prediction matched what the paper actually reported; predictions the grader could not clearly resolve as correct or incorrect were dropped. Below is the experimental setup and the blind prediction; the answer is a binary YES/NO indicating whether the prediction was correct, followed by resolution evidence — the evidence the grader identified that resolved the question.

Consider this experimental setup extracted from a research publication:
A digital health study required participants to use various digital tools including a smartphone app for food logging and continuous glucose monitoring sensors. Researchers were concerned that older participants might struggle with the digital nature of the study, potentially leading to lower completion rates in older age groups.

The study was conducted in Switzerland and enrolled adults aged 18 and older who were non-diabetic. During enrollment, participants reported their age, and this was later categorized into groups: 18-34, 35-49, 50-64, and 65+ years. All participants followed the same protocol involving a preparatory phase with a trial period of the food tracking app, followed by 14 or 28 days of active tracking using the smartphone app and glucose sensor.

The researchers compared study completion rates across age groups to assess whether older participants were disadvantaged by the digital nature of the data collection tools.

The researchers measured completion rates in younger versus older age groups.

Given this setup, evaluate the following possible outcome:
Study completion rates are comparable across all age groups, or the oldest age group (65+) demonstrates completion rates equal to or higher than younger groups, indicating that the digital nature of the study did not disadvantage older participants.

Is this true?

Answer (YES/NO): YES